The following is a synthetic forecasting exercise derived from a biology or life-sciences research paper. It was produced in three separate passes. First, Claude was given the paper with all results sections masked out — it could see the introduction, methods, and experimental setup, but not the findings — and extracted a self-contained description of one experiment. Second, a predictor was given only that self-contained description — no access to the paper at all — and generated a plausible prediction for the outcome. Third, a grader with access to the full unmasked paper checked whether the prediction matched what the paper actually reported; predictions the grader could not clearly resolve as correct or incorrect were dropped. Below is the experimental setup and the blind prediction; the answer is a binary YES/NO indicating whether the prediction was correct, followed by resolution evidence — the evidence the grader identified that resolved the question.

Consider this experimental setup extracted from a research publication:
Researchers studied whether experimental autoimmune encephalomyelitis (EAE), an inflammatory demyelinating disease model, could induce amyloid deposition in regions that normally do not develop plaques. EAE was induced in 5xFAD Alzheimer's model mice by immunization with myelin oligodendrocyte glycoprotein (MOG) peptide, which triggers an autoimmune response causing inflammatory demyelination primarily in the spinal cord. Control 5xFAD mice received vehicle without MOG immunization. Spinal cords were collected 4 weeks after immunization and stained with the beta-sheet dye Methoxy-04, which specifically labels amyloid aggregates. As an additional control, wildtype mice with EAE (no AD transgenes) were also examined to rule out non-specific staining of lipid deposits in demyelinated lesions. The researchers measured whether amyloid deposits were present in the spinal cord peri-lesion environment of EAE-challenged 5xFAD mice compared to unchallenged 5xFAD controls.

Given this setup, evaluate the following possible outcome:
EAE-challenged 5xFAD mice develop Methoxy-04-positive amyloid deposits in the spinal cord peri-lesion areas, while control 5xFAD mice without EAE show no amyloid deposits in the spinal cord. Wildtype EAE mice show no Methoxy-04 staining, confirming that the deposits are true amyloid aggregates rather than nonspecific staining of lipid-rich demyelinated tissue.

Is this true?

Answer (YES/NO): YES